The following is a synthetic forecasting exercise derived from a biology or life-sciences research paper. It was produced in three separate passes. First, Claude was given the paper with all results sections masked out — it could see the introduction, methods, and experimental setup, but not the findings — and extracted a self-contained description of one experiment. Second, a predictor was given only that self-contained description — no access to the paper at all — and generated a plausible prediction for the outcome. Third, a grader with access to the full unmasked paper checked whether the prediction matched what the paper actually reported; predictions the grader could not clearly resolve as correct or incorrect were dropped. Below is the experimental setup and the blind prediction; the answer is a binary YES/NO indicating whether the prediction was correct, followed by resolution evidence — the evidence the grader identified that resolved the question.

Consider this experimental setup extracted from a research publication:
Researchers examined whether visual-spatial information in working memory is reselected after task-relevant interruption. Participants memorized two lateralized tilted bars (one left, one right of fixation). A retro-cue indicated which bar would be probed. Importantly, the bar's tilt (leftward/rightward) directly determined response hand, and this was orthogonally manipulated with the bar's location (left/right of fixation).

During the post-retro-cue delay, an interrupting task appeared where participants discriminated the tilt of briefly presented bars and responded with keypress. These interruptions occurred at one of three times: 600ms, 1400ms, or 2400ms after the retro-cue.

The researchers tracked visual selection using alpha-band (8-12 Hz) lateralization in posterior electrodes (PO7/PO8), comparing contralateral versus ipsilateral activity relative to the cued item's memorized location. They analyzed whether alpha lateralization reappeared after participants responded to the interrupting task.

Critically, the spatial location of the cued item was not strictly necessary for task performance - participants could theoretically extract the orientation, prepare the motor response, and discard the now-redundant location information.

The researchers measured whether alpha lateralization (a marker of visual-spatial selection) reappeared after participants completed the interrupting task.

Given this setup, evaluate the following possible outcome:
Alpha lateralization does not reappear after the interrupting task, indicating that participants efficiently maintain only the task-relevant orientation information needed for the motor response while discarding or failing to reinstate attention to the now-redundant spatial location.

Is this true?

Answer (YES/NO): NO